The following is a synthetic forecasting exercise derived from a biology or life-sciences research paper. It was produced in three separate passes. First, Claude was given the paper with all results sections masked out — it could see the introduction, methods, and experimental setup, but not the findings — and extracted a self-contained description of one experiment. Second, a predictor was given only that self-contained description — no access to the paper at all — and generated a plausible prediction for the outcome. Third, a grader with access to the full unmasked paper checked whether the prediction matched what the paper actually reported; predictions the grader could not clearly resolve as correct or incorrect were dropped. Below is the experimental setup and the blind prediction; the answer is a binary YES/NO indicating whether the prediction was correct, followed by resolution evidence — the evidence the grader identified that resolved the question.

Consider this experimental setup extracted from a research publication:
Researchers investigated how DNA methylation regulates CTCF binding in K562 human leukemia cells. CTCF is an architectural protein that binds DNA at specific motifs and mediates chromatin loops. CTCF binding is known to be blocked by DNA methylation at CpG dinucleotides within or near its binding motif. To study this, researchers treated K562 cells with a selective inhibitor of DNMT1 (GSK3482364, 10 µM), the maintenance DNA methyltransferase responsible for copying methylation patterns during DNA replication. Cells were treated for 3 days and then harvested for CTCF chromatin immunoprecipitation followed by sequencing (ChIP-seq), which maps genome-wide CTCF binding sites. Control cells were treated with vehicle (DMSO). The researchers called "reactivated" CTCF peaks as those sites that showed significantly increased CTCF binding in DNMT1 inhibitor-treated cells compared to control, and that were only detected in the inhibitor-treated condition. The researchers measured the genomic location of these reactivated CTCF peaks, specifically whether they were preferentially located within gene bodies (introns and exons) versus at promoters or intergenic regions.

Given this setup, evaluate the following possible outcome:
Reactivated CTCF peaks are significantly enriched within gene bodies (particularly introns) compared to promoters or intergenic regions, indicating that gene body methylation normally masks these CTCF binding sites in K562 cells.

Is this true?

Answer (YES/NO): NO